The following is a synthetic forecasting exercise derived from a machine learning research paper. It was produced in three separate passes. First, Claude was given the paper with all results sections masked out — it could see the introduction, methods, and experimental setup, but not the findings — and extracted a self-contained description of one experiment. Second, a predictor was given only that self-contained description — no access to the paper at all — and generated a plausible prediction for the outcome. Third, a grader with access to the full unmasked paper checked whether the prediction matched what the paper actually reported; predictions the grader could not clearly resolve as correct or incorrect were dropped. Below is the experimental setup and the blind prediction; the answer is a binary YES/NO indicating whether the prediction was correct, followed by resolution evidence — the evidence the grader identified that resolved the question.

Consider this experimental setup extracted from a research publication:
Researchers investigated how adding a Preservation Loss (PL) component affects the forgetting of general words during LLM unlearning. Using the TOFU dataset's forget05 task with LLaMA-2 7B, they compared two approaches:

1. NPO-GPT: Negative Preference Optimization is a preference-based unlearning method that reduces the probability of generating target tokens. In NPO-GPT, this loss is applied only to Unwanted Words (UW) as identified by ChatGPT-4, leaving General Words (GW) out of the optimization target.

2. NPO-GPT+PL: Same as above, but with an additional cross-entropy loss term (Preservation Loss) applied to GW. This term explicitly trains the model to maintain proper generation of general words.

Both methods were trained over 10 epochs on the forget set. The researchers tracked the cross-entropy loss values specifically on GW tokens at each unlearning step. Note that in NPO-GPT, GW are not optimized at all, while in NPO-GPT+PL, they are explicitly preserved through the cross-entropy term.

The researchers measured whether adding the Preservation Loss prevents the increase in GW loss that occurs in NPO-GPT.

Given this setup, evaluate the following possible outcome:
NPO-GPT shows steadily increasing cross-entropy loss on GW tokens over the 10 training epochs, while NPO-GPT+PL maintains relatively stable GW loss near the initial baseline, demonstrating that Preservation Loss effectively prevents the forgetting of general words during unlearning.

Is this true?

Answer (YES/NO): YES